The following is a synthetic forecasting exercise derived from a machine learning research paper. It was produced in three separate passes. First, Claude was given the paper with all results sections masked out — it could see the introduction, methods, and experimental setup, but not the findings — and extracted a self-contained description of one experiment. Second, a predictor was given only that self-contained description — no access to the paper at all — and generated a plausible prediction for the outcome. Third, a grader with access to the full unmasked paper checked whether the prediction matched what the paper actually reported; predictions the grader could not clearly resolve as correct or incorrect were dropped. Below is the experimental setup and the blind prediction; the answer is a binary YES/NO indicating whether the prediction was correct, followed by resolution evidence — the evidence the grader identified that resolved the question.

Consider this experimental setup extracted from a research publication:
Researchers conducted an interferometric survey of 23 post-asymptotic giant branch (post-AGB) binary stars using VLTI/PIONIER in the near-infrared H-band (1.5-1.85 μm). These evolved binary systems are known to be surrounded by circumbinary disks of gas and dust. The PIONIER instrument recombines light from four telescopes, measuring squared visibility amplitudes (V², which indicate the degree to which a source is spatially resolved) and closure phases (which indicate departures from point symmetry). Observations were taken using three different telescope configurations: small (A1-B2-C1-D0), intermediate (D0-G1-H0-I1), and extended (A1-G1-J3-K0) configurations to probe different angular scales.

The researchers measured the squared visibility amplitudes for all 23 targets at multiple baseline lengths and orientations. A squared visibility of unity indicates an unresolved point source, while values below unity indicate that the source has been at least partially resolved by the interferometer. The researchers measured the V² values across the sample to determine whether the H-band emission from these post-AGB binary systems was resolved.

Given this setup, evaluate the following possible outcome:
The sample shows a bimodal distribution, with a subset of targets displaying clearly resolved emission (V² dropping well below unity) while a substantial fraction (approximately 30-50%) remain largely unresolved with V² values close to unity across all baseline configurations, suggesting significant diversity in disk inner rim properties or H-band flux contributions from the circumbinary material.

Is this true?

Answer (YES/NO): NO